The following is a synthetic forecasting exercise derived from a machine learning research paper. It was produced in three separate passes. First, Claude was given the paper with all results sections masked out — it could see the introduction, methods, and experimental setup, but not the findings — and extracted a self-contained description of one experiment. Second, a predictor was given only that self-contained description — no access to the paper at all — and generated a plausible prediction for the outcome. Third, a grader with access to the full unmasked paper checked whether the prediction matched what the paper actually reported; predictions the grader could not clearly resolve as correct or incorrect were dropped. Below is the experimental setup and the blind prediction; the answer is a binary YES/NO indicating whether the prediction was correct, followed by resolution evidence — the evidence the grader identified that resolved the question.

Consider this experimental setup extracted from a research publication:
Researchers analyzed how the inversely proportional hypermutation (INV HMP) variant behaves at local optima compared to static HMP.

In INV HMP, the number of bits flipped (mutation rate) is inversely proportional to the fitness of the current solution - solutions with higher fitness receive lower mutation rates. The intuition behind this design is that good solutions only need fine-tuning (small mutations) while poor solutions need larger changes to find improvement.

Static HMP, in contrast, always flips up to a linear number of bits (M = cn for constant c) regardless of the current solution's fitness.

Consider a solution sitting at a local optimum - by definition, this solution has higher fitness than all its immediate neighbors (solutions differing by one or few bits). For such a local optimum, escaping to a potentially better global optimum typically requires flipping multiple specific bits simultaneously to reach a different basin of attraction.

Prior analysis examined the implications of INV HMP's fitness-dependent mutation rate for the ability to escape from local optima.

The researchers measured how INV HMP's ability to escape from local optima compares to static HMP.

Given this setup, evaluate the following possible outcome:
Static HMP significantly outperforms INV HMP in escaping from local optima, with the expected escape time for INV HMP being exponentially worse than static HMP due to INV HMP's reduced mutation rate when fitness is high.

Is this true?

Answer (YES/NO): NO